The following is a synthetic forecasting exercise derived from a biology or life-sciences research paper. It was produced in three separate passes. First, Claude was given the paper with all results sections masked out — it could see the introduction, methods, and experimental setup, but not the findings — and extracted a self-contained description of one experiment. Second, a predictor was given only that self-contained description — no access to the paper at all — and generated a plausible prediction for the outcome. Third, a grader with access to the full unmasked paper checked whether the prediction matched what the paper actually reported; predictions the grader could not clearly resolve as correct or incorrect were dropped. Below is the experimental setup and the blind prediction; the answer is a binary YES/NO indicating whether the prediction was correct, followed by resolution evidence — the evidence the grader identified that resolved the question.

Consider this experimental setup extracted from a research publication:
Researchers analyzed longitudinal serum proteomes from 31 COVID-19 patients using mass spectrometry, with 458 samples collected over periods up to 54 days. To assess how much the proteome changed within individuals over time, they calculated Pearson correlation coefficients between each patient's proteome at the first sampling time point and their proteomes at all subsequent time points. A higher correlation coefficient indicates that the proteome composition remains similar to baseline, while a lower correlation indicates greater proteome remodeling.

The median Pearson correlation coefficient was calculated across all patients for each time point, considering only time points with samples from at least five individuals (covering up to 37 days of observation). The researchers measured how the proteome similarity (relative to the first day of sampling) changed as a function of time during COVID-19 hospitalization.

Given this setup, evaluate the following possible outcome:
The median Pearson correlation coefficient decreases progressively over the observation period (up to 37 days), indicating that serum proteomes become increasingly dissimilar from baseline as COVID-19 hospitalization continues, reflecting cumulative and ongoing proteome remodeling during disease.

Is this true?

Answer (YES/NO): NO